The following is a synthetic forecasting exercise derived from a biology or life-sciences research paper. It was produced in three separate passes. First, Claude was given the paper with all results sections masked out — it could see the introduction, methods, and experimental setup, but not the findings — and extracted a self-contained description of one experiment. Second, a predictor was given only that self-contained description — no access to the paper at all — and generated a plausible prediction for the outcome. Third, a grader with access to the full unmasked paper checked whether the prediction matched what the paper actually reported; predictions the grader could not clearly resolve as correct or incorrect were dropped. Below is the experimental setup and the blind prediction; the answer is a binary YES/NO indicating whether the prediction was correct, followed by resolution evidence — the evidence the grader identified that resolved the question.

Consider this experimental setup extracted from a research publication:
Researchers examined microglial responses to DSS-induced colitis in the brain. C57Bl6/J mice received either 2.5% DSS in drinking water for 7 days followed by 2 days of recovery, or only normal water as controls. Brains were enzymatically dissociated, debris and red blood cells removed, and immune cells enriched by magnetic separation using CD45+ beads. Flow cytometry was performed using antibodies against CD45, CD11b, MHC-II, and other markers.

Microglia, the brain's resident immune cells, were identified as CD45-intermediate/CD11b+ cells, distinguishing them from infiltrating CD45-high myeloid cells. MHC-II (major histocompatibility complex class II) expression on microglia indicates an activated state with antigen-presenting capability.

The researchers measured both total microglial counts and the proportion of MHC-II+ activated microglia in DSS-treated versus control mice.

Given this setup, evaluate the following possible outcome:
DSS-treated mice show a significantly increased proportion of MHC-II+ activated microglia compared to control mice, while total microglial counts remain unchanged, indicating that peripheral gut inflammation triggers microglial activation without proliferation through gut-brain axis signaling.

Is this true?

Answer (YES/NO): NO